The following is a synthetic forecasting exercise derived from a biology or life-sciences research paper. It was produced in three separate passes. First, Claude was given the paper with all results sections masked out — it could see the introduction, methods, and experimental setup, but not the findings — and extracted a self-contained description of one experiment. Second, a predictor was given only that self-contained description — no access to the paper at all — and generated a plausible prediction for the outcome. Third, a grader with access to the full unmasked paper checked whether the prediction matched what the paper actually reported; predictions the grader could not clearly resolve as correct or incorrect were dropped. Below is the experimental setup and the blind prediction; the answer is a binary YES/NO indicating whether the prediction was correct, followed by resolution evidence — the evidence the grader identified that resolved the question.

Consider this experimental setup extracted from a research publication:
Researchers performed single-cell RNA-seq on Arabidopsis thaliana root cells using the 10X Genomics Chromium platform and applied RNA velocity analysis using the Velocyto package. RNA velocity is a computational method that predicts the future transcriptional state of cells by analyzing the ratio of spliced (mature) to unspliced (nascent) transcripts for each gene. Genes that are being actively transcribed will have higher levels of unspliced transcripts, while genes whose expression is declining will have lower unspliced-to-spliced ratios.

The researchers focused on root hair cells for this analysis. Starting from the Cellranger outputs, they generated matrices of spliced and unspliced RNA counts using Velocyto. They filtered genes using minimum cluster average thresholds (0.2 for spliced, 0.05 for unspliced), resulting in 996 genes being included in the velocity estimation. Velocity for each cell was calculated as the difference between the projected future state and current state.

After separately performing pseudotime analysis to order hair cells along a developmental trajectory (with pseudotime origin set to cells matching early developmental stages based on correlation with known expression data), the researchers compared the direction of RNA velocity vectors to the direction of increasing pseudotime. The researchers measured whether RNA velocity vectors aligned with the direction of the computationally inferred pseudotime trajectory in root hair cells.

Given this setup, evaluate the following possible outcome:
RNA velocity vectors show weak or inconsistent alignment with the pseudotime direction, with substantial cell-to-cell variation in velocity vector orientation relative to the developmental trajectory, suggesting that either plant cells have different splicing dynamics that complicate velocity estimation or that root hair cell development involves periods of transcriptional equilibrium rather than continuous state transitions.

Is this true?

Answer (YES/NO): NO